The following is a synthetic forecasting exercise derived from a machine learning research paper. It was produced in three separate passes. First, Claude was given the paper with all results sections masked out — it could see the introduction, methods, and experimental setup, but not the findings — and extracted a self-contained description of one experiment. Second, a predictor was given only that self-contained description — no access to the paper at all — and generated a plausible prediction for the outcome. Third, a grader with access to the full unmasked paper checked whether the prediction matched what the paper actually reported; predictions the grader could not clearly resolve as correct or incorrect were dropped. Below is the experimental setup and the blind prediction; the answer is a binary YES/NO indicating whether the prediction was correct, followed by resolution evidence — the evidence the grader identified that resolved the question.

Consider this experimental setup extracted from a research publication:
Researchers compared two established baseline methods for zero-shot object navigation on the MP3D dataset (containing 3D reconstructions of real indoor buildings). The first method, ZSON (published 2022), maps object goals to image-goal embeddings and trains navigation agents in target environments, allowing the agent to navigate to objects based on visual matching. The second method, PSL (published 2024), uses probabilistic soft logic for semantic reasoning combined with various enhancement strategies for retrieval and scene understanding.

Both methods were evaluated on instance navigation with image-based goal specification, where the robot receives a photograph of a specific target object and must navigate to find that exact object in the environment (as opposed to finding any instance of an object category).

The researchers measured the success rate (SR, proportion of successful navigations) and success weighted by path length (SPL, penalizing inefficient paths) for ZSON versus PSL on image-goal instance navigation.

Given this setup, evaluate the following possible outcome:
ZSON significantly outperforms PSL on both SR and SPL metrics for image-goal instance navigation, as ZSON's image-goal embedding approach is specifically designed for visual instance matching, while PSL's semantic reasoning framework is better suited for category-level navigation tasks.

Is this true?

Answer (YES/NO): NO